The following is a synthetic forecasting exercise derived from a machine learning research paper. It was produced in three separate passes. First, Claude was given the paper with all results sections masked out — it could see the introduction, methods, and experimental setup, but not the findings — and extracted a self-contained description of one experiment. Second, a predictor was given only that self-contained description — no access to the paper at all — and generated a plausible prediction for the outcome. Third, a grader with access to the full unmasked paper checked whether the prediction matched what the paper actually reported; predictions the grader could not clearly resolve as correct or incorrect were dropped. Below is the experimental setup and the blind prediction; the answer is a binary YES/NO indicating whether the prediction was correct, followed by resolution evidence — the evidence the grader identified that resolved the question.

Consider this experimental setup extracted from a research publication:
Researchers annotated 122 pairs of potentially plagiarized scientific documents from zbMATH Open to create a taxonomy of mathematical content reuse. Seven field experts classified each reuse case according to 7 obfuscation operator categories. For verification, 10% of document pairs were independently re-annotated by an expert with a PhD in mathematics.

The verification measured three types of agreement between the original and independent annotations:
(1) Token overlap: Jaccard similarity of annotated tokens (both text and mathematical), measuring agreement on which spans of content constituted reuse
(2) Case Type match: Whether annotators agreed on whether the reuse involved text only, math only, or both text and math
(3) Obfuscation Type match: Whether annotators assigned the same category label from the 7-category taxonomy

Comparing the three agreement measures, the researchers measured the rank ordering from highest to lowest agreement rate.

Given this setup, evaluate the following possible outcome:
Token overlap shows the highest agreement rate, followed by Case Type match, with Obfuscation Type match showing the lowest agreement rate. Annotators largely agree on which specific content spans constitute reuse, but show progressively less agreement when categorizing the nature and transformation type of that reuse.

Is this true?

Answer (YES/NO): NO